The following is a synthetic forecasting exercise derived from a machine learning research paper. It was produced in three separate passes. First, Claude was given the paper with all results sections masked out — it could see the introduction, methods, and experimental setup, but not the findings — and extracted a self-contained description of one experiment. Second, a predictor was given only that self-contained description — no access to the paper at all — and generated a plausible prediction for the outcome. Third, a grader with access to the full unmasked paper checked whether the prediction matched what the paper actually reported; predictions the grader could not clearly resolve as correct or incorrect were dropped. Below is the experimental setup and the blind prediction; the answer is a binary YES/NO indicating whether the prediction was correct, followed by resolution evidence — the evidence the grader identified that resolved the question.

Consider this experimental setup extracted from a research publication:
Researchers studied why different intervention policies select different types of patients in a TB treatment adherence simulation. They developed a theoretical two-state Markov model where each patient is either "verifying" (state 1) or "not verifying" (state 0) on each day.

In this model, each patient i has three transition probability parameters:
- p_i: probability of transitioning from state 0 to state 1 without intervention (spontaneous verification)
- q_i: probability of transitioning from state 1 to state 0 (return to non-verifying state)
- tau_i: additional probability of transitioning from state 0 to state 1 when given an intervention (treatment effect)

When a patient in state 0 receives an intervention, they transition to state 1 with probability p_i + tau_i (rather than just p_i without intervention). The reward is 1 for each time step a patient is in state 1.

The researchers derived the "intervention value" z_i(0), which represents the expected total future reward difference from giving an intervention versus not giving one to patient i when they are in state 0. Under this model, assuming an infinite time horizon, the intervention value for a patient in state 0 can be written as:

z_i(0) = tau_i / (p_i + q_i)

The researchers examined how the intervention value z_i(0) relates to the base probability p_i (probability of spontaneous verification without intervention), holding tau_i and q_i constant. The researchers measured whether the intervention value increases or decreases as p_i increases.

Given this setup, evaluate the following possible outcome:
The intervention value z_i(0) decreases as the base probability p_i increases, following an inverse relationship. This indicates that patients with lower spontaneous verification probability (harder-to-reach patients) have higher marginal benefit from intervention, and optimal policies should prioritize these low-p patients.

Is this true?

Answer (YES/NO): YES